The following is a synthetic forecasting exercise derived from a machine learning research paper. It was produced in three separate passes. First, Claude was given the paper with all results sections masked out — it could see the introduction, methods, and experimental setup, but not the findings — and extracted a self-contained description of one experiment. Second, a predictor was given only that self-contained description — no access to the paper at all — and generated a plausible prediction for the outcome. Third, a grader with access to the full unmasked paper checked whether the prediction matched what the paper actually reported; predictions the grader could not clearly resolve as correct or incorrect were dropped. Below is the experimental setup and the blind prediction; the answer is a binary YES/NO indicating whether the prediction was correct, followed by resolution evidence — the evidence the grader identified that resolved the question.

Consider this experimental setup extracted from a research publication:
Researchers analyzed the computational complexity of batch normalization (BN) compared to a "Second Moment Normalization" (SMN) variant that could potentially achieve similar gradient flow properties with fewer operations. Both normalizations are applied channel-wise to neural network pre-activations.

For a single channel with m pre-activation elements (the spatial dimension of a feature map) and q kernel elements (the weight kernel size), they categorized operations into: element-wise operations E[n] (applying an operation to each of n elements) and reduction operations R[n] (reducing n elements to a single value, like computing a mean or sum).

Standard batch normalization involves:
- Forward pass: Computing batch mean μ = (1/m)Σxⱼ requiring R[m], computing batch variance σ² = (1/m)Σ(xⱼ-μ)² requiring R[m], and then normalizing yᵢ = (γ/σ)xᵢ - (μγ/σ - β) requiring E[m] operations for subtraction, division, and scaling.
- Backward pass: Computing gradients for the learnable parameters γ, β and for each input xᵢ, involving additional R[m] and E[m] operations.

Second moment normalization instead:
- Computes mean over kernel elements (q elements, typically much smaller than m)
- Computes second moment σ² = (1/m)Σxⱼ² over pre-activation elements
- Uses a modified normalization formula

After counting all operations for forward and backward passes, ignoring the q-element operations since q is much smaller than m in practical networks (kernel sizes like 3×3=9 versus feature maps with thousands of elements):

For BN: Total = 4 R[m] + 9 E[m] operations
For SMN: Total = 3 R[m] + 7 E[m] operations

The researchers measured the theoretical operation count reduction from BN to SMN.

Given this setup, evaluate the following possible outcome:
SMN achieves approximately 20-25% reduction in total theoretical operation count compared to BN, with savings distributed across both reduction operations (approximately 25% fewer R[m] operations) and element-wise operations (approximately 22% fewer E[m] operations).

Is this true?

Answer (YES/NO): YES